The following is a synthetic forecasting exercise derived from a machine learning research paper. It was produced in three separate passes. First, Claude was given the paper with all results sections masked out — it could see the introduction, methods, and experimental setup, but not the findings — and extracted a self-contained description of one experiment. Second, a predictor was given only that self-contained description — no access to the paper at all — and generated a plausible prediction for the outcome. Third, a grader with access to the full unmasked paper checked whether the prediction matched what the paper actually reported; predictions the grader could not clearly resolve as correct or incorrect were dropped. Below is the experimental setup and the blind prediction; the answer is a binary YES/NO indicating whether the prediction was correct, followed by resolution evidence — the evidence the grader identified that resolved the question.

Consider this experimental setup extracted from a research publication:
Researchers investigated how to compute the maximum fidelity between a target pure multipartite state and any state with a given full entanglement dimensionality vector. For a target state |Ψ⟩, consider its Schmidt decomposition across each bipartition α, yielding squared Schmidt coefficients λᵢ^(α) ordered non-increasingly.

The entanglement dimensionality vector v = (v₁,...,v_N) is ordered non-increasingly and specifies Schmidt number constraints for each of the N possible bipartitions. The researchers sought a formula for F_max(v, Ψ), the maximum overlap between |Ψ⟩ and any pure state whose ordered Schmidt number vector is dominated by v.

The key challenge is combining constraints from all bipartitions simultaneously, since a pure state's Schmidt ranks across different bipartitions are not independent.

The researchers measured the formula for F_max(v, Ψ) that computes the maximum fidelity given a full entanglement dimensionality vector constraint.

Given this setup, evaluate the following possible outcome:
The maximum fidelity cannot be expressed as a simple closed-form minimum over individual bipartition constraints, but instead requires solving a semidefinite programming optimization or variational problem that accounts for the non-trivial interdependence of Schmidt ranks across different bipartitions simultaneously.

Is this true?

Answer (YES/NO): NO